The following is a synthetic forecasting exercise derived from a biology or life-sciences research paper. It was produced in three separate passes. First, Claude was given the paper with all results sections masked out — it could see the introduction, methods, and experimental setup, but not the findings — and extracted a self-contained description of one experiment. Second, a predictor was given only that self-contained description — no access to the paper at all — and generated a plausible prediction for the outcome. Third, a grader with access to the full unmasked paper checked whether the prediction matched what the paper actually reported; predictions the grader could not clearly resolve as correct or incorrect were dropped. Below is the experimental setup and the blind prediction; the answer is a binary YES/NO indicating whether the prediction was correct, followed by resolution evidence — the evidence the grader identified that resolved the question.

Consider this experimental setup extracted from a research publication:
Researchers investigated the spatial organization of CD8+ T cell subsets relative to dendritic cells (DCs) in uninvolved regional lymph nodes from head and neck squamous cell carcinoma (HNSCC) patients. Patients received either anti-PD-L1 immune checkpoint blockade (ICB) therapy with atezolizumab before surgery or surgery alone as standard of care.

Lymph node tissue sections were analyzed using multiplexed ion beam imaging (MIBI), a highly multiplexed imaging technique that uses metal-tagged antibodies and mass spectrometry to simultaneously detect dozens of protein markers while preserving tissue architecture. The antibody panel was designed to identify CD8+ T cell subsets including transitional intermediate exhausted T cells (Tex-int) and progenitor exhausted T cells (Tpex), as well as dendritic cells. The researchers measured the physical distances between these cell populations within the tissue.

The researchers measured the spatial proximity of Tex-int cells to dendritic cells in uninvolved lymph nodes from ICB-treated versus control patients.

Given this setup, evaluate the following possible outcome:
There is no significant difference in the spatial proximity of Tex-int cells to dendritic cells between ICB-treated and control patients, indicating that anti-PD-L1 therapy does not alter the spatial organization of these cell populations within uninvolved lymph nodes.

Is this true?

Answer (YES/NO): NO